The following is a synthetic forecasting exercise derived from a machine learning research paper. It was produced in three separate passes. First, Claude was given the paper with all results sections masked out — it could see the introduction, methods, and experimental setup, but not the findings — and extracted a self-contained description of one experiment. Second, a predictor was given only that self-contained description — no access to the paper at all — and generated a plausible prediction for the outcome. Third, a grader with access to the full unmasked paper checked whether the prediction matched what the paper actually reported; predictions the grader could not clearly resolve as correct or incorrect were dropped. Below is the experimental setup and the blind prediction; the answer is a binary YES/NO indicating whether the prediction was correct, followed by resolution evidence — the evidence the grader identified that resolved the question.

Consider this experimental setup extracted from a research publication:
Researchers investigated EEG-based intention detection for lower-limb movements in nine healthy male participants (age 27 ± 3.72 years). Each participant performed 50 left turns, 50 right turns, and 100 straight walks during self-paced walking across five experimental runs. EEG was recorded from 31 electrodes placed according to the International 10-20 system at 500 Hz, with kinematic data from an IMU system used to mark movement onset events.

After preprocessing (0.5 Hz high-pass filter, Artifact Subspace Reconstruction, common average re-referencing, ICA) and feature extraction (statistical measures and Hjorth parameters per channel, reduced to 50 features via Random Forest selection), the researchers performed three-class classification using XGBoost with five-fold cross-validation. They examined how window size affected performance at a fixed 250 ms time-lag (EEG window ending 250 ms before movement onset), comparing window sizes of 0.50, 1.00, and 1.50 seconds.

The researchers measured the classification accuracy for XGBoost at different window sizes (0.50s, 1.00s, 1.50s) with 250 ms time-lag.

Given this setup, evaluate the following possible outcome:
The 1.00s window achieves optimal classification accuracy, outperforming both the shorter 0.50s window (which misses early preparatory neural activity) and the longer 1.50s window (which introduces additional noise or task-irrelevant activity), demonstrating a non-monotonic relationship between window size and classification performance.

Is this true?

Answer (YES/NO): NO